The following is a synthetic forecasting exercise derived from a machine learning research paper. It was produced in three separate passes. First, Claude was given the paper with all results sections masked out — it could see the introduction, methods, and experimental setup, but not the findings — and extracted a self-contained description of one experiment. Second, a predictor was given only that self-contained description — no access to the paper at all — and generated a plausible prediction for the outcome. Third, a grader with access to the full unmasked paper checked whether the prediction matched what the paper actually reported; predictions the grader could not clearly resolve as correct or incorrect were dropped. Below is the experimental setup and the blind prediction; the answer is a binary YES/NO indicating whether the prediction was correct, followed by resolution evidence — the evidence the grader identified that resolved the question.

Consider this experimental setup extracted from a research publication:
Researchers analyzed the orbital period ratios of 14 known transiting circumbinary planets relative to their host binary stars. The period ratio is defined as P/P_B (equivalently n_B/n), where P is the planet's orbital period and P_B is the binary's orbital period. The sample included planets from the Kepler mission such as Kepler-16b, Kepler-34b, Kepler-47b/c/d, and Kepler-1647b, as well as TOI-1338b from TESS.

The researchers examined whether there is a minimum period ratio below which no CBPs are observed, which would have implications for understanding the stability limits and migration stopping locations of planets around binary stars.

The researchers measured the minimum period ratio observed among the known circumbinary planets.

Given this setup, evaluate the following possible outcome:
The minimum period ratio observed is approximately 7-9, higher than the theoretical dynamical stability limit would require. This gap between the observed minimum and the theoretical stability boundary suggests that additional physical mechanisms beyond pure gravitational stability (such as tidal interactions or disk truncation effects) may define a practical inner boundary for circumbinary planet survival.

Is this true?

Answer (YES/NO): NO